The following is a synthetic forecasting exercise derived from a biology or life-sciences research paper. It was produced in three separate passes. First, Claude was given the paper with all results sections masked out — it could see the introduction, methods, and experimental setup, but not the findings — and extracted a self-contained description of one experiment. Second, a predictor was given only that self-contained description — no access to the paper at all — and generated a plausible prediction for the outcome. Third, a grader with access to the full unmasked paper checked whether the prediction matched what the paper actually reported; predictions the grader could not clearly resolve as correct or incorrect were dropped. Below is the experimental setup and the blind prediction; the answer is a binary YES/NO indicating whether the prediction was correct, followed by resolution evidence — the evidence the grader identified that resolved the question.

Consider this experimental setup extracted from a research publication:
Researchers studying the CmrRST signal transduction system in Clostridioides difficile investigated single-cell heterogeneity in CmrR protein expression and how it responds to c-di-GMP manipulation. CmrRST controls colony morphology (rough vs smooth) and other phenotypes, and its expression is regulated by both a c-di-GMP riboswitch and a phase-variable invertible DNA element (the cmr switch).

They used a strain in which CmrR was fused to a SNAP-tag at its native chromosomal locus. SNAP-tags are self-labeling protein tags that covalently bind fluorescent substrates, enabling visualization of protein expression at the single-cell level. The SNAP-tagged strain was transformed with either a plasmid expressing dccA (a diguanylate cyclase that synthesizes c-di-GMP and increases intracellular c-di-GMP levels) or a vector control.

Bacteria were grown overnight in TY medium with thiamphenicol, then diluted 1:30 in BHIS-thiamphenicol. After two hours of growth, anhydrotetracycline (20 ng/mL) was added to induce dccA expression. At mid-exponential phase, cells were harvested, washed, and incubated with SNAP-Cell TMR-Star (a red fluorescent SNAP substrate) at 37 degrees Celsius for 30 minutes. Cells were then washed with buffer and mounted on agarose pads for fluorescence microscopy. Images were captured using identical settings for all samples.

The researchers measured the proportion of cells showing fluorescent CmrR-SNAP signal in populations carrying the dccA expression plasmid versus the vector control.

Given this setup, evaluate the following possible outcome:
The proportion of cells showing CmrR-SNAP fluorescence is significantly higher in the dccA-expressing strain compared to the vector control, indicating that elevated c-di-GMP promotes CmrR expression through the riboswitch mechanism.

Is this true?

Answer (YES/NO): YES